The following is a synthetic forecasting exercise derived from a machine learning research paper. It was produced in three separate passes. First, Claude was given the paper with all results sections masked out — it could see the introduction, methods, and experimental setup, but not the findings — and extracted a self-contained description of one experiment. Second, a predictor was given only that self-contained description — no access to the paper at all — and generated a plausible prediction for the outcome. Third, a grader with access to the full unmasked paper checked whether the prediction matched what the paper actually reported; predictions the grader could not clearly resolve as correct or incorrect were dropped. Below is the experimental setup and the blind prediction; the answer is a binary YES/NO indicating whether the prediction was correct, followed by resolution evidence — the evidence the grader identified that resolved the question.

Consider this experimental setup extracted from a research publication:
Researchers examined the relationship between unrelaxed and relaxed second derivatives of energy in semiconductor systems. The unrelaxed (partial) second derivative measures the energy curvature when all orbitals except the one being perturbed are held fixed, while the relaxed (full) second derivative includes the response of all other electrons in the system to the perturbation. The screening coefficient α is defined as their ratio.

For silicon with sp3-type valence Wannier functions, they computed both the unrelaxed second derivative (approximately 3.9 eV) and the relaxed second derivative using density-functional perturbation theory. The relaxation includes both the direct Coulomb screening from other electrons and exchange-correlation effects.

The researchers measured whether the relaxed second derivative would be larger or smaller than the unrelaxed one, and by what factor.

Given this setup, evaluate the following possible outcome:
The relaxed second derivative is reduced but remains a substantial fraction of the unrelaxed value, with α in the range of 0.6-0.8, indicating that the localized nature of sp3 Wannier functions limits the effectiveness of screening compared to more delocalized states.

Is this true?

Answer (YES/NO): NO